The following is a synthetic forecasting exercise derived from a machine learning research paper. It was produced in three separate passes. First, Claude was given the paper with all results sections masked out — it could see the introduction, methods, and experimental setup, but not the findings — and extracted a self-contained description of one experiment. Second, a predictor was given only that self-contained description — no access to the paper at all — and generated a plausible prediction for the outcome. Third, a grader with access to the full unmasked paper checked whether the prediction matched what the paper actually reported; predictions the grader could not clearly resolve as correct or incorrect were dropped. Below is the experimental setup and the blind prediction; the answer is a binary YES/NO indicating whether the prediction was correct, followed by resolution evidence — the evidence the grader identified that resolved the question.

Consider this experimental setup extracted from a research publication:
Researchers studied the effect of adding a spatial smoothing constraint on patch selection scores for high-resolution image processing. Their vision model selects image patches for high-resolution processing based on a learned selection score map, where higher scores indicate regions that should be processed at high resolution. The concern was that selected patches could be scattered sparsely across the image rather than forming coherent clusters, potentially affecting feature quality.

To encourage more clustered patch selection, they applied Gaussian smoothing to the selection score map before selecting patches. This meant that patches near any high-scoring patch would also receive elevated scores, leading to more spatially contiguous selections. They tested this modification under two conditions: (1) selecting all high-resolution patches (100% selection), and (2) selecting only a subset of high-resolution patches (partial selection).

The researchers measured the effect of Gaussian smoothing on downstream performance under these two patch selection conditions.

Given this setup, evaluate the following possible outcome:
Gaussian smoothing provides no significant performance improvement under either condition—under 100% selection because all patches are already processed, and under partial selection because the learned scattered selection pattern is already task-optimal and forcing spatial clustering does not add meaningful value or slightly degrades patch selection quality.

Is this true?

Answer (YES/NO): NO